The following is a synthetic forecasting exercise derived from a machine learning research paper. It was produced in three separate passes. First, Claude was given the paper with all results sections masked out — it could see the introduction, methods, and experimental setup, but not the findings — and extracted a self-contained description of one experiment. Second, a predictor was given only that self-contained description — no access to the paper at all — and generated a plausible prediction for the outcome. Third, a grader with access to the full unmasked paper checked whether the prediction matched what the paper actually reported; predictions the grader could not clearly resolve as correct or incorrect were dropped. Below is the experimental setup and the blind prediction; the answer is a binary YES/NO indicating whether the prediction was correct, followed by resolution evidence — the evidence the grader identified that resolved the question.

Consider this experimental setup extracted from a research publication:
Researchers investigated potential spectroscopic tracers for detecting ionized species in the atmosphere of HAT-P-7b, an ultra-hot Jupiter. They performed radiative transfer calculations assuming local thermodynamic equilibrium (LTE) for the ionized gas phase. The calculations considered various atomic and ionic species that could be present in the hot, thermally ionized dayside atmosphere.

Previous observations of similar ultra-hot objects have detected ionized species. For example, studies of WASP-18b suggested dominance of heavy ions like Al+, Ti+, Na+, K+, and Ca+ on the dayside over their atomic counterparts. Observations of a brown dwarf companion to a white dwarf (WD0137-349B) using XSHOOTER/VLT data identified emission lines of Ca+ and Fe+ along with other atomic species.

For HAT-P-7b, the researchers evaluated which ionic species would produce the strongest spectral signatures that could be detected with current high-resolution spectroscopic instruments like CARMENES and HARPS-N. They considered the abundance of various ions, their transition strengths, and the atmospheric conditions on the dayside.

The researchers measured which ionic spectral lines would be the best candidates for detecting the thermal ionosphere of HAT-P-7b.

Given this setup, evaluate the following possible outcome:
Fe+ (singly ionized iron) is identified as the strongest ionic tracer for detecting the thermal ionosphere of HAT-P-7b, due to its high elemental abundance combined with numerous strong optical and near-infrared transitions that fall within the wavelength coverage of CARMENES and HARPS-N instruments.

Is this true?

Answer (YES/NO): NO